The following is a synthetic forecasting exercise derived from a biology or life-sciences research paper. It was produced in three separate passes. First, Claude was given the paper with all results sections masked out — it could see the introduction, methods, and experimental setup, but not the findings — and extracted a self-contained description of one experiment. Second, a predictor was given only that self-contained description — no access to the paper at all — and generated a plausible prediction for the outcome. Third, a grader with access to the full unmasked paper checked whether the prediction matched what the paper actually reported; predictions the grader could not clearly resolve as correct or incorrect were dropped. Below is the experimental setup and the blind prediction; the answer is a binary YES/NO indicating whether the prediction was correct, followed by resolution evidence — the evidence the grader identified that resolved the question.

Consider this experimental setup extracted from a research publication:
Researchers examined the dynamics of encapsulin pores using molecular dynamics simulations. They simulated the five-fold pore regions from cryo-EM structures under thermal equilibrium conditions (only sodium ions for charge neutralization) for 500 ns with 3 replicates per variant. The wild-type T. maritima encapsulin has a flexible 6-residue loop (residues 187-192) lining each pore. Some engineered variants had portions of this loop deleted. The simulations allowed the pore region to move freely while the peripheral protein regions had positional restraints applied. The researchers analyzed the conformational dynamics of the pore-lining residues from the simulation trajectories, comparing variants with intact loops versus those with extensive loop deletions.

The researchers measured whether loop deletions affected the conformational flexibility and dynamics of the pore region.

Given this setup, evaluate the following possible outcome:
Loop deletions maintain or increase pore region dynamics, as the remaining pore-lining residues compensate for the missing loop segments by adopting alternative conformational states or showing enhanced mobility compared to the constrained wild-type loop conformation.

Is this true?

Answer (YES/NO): YES